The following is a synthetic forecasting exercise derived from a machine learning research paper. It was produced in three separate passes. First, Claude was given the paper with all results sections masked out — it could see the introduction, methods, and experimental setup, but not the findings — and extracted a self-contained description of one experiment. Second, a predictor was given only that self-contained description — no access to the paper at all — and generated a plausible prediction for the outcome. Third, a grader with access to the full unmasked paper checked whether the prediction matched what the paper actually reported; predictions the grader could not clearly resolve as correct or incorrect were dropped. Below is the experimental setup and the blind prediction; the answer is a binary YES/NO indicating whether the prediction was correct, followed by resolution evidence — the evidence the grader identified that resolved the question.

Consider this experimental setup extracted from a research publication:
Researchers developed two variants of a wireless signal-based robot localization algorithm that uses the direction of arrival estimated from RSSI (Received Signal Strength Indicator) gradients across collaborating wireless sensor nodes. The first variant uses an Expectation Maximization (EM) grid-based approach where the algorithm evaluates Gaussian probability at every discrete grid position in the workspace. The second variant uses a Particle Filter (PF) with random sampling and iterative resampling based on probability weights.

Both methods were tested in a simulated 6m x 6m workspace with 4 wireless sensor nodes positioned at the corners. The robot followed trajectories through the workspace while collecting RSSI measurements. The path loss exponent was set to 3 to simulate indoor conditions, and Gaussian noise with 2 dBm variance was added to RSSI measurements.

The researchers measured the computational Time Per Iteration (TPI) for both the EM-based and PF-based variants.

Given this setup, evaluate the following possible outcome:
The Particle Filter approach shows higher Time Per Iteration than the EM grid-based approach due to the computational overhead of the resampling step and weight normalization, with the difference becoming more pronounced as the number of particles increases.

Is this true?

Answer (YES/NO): NO